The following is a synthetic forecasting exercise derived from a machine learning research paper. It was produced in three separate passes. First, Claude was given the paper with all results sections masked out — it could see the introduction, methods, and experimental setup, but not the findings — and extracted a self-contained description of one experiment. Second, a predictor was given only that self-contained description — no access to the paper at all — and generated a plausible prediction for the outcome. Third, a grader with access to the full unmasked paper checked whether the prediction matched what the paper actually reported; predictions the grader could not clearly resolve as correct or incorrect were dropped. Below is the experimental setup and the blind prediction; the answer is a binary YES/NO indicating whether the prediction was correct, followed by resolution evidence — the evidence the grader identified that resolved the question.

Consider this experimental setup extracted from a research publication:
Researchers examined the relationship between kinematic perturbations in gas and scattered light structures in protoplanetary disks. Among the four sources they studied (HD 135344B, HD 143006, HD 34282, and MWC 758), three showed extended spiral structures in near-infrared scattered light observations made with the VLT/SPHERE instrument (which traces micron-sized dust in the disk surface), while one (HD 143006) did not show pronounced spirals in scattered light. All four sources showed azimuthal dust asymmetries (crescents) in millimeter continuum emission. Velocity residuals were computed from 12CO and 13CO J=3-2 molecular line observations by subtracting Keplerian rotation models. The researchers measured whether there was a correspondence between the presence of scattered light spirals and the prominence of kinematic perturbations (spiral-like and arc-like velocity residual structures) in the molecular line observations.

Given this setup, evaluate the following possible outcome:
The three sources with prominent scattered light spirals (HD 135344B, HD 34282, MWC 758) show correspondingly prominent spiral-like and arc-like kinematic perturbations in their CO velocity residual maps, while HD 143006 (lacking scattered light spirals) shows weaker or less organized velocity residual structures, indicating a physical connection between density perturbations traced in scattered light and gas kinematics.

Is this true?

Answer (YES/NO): NO